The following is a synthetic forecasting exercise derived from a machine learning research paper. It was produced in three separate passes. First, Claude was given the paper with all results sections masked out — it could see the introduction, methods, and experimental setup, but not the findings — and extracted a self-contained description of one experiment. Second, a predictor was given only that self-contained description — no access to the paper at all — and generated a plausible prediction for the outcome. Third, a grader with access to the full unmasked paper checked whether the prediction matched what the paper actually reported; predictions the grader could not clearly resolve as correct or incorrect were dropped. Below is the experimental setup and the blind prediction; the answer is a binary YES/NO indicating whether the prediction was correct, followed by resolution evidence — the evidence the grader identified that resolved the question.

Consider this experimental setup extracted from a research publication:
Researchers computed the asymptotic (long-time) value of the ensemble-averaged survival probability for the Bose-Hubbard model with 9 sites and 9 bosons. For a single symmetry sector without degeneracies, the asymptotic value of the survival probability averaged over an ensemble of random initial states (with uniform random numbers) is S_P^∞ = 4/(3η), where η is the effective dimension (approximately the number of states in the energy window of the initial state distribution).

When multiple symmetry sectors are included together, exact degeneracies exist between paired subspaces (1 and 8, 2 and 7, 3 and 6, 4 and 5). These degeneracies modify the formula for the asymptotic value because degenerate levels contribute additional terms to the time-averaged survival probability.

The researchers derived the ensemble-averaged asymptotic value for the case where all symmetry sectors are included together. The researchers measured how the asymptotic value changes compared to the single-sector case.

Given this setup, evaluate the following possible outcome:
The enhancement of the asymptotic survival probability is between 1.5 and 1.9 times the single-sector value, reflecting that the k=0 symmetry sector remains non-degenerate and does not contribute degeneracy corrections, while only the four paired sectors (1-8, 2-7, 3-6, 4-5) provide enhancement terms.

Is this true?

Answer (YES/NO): YES